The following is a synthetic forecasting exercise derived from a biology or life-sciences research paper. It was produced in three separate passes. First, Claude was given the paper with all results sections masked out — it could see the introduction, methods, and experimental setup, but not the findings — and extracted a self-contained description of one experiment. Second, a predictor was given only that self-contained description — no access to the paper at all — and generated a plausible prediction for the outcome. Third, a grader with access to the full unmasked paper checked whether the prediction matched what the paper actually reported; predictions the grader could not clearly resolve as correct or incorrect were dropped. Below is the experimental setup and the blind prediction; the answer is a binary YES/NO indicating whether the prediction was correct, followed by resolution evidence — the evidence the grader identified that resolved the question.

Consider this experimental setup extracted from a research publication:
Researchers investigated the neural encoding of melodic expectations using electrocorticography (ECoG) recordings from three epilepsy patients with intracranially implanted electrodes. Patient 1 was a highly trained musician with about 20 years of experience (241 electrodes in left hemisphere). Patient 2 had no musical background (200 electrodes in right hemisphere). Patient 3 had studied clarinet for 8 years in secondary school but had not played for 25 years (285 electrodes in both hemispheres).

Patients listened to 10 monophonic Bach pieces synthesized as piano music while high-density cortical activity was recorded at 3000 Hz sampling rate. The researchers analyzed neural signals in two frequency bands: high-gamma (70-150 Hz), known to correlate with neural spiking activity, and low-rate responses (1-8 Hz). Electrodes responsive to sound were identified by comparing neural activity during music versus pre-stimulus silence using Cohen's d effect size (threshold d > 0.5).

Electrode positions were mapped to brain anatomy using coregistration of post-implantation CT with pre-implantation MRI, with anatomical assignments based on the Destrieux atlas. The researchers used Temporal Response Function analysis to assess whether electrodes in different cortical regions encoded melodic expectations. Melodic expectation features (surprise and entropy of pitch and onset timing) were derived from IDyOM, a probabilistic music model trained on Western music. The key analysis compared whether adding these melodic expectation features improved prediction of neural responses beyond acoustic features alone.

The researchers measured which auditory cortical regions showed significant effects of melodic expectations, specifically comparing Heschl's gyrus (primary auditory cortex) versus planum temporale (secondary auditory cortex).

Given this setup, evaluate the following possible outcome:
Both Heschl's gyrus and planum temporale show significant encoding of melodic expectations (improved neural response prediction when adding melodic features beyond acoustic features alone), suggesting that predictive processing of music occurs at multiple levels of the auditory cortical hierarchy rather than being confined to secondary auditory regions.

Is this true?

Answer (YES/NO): YES